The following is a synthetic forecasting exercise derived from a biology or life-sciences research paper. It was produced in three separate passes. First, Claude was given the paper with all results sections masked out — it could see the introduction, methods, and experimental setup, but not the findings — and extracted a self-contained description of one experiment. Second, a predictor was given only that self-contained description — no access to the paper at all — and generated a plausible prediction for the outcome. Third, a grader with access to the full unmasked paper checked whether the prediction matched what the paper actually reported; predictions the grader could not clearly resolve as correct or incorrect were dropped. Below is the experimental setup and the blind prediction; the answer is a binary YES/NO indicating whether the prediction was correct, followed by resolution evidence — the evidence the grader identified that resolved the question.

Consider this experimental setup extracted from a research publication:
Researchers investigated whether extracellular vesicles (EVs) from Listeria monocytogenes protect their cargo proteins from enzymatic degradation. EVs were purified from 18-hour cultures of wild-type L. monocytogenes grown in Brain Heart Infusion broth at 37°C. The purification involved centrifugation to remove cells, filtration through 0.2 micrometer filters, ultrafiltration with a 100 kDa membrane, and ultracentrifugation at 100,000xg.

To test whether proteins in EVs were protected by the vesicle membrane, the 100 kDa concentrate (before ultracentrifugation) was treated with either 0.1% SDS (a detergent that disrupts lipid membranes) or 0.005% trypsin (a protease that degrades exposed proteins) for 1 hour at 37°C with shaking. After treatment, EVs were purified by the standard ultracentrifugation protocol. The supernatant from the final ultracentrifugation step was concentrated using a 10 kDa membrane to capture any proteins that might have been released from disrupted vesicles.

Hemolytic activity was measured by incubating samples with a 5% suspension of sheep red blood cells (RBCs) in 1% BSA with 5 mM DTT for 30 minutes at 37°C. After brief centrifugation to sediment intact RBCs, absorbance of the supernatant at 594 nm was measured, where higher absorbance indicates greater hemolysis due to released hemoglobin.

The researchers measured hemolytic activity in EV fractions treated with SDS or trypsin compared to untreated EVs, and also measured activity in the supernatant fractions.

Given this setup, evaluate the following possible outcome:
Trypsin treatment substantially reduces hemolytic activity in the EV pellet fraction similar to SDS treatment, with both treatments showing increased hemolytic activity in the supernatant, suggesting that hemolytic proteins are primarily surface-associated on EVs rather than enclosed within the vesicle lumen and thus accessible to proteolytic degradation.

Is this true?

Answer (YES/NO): NO